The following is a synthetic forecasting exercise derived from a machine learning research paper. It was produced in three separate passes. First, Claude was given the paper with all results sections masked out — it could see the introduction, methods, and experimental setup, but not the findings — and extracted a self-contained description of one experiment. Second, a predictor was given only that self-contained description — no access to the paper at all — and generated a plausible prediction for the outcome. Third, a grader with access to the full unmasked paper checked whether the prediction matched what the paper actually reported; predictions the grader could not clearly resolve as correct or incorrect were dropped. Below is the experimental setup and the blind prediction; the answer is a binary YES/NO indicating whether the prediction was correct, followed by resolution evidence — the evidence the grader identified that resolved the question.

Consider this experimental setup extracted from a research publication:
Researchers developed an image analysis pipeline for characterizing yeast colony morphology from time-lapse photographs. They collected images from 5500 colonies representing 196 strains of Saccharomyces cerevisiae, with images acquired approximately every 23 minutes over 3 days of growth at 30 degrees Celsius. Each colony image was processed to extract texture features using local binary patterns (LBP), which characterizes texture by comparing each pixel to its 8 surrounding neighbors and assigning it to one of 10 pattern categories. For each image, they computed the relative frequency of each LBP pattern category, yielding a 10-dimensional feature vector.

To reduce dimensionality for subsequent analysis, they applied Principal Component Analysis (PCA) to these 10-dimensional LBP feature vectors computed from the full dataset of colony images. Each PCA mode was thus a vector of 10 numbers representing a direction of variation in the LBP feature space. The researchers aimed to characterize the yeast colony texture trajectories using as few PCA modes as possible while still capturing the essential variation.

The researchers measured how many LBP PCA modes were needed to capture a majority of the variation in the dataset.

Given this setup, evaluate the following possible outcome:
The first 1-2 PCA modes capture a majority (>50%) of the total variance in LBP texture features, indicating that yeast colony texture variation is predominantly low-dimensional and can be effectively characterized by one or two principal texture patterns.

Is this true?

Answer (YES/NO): NO